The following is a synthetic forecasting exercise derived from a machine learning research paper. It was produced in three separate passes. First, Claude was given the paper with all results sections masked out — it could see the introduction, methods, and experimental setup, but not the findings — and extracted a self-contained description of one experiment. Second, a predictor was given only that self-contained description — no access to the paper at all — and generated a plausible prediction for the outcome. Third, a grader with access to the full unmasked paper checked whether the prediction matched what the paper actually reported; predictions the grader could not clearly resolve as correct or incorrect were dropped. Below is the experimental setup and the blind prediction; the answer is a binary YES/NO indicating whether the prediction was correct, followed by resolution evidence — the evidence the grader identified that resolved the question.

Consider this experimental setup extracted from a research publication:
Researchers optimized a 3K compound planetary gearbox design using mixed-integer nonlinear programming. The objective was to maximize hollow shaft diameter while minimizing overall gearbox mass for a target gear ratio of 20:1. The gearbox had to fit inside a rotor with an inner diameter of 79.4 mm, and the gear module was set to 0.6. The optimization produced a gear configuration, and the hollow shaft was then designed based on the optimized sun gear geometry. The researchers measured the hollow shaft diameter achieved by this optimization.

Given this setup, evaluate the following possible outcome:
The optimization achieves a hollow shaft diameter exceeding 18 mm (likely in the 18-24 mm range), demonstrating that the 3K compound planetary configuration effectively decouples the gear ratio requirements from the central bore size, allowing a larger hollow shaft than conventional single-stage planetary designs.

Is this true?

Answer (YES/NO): NO